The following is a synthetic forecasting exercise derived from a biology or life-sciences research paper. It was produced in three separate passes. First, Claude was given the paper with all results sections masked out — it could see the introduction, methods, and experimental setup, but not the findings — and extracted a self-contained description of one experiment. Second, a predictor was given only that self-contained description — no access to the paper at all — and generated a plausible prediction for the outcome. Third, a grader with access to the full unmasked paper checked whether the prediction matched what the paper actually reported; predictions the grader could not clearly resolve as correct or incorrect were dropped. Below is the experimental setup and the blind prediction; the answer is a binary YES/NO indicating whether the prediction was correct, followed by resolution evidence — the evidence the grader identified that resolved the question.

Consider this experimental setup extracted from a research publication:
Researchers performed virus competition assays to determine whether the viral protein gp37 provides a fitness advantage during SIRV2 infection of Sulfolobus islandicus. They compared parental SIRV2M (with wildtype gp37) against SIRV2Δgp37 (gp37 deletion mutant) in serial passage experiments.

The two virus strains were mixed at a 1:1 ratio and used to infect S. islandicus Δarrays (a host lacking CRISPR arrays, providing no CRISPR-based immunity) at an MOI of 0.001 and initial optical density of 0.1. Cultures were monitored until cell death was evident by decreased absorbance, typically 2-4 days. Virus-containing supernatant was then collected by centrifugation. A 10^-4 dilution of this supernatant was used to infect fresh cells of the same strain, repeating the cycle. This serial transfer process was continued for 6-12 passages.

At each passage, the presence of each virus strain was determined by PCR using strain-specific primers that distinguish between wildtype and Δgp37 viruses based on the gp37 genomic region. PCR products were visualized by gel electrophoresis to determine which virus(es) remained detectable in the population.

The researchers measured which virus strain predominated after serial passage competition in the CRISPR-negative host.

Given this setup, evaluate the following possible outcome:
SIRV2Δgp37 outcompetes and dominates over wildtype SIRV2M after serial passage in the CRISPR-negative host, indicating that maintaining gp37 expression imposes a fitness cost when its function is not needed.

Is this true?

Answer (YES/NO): NO